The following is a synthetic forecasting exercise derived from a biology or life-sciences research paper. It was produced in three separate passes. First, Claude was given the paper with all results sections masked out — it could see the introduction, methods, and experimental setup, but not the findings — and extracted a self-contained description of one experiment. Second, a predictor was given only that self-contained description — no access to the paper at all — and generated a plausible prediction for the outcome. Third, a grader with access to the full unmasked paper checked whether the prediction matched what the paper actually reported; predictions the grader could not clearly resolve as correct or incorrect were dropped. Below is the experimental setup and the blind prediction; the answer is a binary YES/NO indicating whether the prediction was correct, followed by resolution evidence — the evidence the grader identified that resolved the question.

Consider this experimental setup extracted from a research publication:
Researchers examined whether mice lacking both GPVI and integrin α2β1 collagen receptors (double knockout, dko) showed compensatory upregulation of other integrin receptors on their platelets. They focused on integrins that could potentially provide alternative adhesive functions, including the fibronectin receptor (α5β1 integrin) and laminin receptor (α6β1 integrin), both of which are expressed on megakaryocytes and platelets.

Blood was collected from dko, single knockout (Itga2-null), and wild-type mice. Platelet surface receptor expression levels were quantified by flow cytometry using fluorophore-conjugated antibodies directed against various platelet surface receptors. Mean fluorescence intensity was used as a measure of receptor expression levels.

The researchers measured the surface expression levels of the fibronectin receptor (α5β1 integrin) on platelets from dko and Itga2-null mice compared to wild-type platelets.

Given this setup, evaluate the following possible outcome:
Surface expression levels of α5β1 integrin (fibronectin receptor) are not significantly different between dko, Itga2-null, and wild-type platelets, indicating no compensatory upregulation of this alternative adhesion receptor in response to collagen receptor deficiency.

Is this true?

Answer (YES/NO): NO